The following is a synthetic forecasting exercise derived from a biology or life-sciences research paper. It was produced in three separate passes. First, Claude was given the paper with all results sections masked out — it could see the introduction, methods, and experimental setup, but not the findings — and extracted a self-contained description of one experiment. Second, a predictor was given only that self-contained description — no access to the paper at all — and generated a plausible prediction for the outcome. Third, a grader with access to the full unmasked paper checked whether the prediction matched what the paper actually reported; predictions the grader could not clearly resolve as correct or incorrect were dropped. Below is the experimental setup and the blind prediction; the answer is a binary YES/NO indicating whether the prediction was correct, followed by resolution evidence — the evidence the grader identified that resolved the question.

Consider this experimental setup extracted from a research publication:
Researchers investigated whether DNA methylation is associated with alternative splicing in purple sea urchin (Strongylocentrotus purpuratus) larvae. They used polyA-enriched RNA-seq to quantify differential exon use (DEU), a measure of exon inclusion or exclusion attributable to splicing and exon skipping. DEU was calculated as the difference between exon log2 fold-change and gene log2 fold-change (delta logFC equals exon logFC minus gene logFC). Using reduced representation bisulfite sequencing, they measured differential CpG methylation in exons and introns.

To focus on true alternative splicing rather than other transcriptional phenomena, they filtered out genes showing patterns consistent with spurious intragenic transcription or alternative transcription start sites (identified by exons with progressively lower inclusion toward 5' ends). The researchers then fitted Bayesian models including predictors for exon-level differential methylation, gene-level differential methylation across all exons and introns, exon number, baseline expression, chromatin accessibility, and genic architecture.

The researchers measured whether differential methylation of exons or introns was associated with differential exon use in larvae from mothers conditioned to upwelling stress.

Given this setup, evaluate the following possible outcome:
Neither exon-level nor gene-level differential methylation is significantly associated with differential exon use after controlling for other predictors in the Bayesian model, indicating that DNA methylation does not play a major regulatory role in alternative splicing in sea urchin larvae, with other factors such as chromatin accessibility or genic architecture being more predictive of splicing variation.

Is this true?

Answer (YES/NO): NO